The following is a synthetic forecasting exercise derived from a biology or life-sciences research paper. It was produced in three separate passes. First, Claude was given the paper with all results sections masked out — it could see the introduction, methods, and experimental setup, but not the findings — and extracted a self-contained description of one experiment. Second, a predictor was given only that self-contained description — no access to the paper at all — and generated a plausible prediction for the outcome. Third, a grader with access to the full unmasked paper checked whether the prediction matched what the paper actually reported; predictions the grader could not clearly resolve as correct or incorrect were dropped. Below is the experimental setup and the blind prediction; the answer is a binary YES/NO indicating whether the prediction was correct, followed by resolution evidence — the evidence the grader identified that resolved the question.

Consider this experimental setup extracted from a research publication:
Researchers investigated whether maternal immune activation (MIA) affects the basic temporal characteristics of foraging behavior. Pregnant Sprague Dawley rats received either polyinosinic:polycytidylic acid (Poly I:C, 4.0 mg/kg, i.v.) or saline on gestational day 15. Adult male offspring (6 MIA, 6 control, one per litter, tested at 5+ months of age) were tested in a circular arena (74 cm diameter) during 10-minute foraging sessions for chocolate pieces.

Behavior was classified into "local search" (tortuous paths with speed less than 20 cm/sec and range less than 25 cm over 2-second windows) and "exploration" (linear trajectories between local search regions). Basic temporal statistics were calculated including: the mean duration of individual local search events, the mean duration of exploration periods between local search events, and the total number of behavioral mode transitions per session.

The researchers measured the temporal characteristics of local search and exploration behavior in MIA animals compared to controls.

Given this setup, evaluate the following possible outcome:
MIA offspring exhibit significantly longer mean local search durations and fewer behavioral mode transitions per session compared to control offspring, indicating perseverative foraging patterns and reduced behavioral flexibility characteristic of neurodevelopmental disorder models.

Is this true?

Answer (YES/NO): NO